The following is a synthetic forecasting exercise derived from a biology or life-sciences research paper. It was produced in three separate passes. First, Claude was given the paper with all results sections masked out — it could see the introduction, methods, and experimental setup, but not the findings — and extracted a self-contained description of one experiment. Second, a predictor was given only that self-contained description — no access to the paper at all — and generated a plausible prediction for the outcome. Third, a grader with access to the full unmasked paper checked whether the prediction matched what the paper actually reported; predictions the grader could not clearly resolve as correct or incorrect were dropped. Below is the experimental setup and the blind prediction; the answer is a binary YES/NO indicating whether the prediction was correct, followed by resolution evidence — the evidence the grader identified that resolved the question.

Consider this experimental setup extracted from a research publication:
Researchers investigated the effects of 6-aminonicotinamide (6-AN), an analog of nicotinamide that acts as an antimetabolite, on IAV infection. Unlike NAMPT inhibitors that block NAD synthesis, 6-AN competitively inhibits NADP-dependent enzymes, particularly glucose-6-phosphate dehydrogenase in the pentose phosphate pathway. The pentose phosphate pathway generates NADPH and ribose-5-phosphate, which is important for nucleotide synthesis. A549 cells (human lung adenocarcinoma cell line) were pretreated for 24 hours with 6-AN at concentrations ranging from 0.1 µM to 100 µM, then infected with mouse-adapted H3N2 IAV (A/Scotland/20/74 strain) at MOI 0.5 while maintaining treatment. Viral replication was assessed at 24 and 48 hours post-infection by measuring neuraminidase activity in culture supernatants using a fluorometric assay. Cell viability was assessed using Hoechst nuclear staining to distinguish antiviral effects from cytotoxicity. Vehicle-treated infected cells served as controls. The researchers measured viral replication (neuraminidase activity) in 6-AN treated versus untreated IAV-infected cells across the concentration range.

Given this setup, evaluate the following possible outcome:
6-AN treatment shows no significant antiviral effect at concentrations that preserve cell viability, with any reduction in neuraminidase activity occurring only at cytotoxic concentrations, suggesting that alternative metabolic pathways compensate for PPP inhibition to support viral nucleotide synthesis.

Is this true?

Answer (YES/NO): NO